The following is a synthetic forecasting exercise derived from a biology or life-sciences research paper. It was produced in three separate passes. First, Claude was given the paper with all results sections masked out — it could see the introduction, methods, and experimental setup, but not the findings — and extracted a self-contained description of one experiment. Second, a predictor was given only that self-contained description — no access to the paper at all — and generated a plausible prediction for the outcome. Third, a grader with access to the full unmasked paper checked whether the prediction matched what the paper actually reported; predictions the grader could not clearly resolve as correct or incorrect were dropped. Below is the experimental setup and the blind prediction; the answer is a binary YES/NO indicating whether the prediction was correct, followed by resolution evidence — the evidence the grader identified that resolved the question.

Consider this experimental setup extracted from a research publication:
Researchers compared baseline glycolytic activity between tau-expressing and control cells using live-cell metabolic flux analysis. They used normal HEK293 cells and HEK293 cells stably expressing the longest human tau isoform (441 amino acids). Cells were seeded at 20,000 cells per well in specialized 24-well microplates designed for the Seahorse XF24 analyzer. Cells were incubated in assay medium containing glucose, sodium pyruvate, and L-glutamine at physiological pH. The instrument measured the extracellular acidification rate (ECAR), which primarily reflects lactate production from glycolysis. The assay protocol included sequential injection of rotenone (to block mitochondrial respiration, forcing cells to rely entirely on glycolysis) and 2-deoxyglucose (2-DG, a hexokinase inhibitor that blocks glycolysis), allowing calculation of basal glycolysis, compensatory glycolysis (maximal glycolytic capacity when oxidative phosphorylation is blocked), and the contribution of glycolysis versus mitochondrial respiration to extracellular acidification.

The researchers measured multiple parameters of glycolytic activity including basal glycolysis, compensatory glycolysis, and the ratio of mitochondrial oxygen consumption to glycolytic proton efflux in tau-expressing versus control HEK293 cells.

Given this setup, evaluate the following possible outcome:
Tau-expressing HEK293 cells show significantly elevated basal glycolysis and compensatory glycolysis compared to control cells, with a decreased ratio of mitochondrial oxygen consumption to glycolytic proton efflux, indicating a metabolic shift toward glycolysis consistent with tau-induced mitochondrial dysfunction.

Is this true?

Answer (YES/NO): YES